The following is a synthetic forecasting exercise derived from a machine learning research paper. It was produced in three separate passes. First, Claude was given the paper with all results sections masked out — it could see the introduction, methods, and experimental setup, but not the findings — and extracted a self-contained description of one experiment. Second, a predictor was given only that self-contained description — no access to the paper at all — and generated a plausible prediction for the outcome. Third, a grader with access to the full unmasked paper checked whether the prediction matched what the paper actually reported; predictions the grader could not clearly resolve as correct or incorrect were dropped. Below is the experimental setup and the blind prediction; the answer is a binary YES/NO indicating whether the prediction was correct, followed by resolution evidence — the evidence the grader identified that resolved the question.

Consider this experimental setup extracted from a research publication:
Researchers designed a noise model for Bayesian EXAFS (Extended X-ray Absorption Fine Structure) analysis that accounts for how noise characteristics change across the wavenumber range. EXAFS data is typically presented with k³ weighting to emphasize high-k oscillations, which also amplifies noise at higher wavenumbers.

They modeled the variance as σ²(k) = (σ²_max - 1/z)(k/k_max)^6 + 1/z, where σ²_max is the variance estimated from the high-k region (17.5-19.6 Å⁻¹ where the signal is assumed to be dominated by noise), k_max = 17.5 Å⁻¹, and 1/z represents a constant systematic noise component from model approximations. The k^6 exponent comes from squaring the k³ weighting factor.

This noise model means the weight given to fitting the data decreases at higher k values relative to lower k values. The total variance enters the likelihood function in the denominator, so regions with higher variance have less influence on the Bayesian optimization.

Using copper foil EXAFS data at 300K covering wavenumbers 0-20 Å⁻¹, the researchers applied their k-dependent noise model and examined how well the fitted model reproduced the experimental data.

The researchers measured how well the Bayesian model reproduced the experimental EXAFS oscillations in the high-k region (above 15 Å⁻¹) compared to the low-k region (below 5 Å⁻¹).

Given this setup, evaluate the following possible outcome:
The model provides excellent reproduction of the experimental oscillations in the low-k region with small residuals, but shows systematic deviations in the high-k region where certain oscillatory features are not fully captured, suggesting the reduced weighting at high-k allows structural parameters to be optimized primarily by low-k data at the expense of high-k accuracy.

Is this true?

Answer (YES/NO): NO